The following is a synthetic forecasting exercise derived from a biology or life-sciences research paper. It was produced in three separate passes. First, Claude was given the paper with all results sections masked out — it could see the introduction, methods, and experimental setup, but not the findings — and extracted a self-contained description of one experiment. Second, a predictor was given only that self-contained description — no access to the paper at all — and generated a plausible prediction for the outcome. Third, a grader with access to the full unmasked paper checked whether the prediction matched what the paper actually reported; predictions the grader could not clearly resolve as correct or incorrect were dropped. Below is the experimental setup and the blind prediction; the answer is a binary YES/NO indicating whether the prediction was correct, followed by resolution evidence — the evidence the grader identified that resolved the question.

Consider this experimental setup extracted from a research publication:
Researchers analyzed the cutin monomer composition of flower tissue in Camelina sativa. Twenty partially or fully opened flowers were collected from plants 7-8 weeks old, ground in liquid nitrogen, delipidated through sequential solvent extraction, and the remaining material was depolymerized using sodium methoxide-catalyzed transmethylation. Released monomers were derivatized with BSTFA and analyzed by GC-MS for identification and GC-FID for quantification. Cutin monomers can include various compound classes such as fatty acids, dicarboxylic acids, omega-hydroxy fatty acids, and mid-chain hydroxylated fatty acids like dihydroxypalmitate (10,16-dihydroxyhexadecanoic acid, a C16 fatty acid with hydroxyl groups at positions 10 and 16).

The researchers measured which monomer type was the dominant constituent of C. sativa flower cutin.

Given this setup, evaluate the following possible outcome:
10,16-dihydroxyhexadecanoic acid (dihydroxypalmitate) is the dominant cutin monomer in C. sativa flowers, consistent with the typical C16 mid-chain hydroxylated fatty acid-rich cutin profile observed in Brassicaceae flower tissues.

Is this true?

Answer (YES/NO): YES